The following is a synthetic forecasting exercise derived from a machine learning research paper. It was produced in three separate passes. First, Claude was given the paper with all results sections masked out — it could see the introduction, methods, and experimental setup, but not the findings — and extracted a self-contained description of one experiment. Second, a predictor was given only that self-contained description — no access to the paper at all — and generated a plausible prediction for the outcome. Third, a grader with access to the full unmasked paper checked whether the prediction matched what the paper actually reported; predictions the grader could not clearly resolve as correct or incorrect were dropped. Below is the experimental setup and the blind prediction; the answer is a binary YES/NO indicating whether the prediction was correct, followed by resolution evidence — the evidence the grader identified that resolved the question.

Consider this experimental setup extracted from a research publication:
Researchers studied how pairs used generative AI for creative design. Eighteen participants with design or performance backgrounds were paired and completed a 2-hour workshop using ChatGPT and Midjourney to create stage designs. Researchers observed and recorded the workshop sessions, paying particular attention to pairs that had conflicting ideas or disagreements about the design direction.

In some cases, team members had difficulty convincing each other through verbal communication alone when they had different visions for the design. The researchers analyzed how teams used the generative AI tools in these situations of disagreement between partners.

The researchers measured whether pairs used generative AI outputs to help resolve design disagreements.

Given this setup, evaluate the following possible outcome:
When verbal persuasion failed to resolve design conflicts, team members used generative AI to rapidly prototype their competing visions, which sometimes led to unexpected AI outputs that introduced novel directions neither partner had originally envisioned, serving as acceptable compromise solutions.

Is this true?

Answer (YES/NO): NO